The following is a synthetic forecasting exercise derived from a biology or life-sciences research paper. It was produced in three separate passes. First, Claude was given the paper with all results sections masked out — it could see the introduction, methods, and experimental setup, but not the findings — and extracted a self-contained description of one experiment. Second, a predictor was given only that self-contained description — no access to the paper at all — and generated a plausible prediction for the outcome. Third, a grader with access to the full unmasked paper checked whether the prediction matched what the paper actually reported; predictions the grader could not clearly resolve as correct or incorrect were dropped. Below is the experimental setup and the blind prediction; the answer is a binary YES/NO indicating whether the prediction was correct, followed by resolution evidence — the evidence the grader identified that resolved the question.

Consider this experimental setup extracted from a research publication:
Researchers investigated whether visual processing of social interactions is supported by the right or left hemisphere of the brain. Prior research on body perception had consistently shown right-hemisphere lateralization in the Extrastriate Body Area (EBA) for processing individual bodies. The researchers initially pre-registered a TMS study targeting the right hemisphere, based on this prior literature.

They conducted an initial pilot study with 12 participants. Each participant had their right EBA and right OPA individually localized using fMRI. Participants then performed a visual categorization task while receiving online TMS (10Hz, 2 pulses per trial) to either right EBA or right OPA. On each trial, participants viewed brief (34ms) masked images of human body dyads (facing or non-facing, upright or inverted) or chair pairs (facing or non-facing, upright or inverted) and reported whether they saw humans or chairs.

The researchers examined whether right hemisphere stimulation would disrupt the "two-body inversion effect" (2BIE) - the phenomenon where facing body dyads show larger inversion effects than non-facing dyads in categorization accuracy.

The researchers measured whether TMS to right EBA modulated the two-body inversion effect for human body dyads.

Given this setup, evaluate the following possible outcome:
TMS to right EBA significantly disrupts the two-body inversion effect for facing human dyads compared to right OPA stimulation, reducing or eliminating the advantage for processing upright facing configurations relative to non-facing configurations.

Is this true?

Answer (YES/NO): NO